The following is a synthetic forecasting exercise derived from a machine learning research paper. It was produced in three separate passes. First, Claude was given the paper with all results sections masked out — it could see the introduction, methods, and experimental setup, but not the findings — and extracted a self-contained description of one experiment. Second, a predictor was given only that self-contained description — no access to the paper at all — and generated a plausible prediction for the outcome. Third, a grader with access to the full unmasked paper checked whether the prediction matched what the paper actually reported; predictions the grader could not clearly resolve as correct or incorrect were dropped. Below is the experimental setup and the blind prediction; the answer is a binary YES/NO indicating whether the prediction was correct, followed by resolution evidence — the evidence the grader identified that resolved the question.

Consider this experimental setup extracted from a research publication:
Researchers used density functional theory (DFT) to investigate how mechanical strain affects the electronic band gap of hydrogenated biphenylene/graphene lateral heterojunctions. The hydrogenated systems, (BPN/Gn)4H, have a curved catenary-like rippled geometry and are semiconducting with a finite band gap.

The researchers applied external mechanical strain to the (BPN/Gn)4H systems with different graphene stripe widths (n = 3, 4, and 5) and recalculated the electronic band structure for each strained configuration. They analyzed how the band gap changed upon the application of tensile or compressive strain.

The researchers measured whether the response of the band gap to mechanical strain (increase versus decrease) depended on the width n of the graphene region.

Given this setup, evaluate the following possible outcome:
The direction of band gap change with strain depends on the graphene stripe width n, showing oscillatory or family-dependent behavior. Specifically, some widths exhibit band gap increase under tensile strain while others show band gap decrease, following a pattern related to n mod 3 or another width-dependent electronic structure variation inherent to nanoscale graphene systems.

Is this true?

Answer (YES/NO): YES